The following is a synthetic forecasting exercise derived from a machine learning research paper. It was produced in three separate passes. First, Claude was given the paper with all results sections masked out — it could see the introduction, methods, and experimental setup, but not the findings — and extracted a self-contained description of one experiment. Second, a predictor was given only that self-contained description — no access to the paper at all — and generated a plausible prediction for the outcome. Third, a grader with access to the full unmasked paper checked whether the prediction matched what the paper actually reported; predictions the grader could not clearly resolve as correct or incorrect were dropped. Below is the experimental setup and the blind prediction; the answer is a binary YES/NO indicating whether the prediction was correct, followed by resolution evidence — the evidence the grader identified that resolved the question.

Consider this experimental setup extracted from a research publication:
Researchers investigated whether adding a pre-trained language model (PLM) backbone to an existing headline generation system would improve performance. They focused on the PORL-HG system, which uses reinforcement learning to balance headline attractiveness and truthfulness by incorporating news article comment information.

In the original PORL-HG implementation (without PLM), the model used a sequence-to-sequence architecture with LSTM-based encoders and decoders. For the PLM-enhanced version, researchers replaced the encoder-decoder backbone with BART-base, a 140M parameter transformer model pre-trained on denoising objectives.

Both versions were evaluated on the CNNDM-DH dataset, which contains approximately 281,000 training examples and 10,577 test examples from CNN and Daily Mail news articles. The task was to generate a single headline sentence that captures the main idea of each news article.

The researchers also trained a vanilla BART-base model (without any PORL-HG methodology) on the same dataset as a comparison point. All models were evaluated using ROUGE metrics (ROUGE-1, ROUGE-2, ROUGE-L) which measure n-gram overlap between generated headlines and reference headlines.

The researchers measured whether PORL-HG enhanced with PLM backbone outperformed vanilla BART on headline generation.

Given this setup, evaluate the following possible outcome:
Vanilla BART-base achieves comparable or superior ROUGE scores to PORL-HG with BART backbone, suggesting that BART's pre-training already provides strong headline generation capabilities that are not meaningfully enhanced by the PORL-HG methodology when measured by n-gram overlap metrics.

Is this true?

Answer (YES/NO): YES